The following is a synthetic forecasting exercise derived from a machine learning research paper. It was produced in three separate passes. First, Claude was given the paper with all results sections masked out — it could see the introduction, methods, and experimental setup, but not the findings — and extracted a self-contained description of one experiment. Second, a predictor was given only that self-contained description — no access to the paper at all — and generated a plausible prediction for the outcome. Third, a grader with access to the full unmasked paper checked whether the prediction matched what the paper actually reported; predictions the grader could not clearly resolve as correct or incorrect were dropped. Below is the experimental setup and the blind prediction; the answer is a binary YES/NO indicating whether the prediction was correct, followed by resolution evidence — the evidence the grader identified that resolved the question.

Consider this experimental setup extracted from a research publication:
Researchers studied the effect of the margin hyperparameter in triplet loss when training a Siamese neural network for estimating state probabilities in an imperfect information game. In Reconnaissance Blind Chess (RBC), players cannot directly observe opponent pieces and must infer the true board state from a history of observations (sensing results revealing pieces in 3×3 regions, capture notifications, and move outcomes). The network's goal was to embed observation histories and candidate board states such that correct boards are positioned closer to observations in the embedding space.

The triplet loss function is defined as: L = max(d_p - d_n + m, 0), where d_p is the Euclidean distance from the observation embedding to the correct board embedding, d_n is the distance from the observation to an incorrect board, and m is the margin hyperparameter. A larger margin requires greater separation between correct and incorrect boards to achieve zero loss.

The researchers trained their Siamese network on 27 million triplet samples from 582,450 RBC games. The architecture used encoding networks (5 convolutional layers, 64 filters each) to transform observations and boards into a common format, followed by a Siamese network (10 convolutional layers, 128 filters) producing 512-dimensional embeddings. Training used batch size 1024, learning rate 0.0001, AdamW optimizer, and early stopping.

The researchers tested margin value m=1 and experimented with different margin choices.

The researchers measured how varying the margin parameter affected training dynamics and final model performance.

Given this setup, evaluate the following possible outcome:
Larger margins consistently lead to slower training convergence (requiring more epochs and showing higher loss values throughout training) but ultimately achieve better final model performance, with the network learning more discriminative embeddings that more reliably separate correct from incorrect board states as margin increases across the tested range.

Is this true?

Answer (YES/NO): NO